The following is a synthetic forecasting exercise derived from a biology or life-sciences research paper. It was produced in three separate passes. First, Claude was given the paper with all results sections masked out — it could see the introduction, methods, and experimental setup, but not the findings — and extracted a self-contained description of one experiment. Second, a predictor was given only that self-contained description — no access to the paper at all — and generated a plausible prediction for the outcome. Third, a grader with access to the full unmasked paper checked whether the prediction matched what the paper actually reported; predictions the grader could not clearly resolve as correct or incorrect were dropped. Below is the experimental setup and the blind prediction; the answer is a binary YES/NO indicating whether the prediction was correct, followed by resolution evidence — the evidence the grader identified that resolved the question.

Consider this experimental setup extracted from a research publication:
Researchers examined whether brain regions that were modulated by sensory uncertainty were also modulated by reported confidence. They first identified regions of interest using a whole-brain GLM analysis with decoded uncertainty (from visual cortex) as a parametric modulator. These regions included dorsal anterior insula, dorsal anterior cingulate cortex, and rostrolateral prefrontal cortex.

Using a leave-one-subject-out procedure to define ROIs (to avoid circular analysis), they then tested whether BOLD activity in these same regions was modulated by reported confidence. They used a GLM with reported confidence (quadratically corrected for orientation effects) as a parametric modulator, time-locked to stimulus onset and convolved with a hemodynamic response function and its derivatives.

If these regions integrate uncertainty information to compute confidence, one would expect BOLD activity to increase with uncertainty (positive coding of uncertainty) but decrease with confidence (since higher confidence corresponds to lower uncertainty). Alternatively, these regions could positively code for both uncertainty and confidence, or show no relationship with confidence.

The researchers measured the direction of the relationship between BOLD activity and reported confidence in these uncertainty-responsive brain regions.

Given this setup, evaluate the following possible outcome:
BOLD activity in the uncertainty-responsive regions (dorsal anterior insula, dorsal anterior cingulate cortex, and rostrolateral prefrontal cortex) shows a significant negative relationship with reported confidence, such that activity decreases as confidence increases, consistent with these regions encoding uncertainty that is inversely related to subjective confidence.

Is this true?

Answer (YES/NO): YES